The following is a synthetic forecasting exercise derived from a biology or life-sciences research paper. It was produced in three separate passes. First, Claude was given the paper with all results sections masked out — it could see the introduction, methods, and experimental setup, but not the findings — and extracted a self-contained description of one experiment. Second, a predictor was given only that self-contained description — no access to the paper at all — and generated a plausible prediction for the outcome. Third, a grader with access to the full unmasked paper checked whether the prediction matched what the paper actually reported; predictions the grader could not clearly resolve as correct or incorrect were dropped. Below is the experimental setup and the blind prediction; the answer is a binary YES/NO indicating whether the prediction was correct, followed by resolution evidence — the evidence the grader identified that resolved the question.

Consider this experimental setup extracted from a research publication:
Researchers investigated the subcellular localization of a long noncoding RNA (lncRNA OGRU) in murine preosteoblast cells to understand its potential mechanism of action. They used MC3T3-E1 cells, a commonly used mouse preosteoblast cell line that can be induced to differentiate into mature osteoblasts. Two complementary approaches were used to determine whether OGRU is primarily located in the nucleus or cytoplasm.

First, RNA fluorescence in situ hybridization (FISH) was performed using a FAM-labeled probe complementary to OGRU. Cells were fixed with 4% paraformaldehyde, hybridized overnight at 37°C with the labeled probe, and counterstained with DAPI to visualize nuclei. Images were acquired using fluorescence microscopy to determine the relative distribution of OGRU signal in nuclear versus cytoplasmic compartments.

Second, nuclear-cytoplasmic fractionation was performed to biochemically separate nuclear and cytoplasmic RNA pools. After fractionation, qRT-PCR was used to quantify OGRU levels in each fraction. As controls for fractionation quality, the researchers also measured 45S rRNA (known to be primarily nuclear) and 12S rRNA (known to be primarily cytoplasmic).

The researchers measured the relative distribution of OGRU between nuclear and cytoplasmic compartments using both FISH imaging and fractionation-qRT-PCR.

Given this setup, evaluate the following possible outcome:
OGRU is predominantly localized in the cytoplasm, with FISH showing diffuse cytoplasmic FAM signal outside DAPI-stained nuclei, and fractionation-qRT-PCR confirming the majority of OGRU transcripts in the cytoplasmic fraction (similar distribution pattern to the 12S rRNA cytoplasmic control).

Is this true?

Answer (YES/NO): YES